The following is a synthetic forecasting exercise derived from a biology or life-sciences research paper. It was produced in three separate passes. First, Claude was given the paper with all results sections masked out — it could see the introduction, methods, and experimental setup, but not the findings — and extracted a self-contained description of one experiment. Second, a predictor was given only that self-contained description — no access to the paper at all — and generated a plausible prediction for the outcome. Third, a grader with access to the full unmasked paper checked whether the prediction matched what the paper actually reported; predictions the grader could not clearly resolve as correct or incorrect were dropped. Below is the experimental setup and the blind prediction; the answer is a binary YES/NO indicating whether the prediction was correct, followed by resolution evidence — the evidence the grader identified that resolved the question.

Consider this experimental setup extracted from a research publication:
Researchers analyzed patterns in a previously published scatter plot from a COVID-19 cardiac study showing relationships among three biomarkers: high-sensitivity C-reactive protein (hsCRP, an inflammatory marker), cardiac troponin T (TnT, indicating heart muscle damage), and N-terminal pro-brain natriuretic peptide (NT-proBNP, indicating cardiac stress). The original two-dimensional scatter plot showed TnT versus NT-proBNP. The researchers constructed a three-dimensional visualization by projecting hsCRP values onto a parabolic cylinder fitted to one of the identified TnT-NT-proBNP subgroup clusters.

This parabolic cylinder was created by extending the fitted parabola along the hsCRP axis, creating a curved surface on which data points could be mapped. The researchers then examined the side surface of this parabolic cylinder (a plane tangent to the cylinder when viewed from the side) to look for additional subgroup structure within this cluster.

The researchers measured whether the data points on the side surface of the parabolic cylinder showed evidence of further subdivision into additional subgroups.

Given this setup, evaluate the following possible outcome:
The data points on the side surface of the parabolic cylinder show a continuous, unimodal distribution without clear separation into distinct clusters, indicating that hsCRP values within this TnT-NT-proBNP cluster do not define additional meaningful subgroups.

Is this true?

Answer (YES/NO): NO